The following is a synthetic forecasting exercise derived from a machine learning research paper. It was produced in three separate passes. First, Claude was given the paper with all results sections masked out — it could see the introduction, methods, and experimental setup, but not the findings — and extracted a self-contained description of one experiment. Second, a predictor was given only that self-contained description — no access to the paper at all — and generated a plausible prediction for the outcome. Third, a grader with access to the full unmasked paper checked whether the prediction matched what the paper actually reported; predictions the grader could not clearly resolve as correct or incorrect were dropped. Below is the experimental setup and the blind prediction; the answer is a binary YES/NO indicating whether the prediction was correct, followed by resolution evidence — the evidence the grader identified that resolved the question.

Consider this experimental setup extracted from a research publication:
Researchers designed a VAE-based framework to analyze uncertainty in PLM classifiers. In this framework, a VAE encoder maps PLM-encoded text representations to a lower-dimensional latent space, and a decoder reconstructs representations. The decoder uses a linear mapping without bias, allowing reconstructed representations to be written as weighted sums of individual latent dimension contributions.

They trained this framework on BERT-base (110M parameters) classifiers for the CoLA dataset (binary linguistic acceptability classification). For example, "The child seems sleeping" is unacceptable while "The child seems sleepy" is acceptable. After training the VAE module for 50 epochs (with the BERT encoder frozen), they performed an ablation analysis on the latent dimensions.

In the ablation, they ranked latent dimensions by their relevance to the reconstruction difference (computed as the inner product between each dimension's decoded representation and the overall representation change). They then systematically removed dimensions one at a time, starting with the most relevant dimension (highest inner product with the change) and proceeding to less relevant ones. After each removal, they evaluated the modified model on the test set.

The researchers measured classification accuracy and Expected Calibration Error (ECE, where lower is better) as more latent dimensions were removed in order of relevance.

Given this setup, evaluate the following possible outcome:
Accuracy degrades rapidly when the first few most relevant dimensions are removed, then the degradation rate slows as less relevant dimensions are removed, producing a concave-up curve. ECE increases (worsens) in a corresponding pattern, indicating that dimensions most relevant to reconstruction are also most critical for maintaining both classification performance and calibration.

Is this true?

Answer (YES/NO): NO